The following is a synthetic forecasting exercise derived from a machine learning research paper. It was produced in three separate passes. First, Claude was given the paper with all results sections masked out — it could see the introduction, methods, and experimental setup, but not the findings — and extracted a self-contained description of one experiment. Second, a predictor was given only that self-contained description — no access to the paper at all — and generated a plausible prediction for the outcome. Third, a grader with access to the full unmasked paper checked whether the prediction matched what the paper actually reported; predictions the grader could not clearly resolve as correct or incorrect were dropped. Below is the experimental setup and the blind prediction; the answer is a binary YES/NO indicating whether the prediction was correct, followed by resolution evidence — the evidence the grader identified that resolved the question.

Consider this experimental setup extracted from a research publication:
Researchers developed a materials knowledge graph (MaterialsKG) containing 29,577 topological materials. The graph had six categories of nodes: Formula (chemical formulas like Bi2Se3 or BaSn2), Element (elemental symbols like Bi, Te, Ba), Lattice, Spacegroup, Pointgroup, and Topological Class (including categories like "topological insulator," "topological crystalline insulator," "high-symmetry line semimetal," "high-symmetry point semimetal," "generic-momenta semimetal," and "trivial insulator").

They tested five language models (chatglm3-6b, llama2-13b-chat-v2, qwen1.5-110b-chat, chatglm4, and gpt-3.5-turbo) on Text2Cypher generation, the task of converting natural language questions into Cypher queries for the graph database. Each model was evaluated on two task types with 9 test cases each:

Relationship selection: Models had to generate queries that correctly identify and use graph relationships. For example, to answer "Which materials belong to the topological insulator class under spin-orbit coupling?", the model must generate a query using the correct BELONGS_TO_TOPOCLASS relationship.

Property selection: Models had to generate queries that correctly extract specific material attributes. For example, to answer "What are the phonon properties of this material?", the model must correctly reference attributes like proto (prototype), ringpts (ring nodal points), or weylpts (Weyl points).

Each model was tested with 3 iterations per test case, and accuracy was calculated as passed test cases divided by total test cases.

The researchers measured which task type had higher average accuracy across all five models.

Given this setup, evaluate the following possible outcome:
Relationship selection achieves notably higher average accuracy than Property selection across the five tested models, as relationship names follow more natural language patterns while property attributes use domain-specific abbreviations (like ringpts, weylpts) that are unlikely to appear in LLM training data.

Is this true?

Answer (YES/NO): NO